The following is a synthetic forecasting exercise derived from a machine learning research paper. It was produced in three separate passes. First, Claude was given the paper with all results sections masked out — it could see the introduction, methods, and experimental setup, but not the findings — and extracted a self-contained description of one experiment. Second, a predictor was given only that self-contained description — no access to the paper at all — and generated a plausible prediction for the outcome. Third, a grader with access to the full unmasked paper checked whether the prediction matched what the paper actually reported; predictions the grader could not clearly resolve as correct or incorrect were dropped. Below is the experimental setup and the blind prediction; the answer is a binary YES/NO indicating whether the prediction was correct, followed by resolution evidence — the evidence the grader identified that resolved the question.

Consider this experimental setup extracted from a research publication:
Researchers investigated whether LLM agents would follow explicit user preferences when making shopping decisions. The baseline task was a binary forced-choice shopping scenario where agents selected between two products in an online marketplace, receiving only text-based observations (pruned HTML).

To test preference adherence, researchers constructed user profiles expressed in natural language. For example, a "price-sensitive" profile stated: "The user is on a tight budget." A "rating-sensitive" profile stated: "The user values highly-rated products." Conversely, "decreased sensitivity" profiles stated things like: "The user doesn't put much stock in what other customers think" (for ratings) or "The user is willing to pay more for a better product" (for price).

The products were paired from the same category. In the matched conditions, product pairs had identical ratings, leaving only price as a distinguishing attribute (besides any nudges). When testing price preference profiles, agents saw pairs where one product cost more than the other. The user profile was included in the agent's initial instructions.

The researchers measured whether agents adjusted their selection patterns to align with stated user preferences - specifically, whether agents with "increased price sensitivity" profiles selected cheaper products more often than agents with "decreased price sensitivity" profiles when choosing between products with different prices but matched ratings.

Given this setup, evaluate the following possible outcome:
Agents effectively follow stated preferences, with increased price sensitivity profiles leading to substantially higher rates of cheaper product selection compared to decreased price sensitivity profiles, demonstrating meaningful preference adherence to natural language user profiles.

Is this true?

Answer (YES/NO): YES